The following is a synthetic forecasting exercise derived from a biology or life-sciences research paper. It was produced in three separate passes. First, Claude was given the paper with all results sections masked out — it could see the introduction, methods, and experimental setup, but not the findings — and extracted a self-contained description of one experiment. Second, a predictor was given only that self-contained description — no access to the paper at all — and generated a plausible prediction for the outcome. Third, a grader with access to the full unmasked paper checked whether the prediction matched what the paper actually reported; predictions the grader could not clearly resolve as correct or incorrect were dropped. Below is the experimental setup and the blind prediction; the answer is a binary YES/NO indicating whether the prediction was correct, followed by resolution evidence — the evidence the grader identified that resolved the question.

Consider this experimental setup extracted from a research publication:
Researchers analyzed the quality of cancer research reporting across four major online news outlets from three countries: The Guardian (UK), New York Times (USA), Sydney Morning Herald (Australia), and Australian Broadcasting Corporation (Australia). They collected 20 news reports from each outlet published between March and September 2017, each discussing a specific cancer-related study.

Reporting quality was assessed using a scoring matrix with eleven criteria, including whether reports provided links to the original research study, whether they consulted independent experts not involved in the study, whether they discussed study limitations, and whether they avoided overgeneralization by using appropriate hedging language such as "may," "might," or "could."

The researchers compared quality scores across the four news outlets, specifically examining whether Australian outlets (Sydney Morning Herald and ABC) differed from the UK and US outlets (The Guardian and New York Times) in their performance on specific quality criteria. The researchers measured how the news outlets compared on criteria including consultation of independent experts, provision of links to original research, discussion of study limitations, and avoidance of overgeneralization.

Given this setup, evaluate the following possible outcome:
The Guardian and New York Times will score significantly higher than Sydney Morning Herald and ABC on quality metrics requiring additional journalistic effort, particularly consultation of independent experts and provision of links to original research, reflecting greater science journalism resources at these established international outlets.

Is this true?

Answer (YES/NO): YES